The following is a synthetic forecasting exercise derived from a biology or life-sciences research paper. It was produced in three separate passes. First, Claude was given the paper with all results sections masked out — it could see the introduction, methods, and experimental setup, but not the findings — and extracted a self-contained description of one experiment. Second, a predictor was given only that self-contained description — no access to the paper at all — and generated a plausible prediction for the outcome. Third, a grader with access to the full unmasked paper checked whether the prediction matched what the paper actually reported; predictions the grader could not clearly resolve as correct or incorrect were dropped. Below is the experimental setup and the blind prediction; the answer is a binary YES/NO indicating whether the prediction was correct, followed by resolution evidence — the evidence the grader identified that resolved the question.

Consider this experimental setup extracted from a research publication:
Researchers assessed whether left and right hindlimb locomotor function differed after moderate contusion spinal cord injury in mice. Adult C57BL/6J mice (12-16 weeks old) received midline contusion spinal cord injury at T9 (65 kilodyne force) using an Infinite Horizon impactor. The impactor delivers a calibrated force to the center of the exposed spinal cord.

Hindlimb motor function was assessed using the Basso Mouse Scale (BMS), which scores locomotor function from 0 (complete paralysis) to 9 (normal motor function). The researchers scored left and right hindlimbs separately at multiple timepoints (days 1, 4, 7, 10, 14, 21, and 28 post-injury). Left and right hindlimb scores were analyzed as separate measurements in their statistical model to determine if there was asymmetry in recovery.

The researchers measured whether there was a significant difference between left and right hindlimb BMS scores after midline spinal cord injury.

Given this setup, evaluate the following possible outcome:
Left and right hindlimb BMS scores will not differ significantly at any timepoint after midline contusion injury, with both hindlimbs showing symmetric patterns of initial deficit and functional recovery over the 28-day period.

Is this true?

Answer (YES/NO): YES